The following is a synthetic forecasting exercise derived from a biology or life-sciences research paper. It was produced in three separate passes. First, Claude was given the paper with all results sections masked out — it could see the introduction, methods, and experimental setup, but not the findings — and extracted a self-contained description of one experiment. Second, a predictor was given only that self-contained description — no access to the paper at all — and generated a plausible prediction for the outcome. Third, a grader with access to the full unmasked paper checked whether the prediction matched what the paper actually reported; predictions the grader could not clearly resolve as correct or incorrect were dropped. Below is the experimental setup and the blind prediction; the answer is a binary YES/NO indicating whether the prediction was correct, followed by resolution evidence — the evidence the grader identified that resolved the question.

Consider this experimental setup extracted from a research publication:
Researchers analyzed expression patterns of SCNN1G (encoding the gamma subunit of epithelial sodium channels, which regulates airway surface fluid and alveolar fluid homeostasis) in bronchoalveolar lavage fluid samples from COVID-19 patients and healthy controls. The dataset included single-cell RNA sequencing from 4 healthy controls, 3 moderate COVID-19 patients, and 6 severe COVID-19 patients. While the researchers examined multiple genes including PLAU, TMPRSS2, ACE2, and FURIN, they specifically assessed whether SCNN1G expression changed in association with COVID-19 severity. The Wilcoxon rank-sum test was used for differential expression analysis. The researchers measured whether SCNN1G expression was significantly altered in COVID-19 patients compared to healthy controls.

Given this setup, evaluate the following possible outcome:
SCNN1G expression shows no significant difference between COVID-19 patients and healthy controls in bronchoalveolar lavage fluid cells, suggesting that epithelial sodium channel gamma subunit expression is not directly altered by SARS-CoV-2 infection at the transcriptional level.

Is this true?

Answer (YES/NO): YES